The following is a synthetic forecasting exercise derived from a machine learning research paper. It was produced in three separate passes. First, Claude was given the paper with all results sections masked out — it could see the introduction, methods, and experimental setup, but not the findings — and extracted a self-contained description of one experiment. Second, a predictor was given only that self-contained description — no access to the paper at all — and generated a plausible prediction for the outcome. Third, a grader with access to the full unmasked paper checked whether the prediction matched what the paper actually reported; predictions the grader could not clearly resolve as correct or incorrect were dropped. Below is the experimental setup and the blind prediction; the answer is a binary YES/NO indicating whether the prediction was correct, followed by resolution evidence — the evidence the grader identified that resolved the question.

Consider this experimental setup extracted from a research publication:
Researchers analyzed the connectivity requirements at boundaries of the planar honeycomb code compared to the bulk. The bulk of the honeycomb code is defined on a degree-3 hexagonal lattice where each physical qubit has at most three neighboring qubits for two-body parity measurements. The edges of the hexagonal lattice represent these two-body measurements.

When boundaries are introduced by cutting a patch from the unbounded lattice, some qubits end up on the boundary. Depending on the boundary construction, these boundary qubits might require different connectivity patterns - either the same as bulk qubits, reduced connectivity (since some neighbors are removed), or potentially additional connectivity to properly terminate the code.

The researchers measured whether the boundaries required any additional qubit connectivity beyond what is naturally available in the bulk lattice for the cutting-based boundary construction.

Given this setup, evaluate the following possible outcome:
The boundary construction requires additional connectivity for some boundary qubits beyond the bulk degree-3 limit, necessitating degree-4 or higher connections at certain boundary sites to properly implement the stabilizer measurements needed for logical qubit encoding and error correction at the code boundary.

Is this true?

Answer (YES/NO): NO